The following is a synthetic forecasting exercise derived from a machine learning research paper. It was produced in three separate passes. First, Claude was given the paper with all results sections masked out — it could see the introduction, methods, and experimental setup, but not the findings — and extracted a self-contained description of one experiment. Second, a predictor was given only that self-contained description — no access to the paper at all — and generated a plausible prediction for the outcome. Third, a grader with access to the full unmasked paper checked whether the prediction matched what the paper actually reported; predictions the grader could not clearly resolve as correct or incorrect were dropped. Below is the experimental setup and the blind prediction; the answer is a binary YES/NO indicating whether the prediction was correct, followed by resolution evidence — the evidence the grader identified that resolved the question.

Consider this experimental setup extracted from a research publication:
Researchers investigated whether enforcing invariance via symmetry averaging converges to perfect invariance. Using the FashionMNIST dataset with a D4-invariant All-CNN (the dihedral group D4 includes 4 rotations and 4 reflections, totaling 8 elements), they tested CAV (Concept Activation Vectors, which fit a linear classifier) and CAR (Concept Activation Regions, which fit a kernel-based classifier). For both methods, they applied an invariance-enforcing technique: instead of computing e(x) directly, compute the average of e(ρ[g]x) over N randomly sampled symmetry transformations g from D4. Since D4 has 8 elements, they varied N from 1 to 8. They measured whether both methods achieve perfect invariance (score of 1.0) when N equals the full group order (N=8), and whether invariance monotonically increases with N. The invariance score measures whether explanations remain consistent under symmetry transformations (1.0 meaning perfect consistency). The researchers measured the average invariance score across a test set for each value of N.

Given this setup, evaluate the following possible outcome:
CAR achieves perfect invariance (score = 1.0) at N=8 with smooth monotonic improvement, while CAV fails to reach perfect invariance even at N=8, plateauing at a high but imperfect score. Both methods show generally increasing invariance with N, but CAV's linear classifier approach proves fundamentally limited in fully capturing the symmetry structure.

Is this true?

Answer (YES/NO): NO